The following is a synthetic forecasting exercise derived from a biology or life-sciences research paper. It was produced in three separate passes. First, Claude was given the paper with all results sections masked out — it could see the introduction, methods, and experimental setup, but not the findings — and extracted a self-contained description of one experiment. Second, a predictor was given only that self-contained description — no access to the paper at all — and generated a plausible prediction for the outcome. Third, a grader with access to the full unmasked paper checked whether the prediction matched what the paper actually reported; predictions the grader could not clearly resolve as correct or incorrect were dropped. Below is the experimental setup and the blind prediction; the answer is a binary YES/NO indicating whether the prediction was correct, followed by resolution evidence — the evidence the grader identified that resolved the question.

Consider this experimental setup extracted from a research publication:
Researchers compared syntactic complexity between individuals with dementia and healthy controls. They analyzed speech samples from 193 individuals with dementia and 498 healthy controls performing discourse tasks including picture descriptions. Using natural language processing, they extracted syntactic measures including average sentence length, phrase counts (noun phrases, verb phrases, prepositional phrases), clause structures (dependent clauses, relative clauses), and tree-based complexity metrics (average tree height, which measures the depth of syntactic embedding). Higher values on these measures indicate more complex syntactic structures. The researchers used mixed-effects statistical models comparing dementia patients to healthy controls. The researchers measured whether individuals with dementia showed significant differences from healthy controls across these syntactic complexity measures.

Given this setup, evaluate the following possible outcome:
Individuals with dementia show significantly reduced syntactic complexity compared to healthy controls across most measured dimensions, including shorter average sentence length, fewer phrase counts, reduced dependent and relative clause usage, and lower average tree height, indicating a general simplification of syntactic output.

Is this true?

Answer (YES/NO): NO